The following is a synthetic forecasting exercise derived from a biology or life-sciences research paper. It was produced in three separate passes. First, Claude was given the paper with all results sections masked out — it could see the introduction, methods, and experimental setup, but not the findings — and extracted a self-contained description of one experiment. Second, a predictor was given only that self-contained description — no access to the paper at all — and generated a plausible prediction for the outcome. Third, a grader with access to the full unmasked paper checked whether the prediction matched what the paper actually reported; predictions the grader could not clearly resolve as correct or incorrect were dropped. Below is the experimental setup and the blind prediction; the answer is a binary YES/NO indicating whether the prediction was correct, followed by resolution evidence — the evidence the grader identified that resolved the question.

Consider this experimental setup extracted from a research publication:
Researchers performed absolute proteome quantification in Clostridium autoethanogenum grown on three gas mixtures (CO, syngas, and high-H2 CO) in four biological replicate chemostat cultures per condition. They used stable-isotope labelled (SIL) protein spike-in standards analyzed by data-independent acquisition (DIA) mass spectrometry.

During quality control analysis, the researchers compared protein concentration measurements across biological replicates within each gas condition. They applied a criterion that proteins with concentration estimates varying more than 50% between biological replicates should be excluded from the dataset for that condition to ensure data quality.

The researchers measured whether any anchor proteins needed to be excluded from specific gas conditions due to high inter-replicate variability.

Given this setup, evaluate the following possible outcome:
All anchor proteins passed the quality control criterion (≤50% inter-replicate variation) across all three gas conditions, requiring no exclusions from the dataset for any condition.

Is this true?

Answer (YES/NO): NO